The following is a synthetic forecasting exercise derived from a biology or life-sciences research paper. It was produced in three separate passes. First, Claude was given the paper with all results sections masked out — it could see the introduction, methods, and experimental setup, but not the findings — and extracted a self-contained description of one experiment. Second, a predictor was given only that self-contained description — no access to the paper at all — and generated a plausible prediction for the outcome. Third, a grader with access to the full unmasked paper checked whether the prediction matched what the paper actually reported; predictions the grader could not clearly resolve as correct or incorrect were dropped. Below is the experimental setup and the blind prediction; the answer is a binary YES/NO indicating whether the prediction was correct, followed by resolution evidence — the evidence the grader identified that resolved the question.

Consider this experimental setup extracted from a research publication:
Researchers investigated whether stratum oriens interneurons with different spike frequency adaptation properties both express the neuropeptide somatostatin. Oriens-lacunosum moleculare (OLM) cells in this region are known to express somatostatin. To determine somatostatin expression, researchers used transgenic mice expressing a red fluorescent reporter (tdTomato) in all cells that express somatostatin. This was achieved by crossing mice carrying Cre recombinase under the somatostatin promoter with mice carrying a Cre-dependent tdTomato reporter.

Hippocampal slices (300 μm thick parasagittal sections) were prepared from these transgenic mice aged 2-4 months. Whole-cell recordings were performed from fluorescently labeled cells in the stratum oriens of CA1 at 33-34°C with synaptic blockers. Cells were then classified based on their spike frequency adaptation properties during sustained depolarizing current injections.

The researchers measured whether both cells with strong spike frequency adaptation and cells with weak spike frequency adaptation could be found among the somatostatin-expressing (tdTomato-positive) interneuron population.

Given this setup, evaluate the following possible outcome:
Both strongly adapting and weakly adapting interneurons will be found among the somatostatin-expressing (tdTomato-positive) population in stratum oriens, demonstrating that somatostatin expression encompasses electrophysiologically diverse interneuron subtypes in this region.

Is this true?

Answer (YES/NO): YES